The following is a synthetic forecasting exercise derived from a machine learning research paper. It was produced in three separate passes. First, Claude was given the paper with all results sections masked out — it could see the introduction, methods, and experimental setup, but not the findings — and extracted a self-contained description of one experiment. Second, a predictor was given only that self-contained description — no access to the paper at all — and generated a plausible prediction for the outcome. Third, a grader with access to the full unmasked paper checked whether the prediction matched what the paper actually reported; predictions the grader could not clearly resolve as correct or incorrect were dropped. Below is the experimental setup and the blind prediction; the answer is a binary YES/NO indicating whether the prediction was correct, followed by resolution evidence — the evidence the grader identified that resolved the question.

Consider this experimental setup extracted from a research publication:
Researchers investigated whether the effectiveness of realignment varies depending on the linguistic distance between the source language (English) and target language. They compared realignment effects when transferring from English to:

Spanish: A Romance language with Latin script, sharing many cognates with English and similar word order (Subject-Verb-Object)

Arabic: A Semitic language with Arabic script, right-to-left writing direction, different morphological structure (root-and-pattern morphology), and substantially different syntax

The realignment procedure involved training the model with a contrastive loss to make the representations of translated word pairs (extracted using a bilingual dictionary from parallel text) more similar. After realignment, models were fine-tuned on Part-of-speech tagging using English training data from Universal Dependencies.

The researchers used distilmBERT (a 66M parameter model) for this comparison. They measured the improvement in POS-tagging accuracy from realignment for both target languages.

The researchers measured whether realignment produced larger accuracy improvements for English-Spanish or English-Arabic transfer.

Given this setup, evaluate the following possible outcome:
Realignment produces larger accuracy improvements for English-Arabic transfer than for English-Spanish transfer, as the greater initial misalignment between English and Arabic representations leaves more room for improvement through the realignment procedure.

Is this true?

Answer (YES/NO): YES